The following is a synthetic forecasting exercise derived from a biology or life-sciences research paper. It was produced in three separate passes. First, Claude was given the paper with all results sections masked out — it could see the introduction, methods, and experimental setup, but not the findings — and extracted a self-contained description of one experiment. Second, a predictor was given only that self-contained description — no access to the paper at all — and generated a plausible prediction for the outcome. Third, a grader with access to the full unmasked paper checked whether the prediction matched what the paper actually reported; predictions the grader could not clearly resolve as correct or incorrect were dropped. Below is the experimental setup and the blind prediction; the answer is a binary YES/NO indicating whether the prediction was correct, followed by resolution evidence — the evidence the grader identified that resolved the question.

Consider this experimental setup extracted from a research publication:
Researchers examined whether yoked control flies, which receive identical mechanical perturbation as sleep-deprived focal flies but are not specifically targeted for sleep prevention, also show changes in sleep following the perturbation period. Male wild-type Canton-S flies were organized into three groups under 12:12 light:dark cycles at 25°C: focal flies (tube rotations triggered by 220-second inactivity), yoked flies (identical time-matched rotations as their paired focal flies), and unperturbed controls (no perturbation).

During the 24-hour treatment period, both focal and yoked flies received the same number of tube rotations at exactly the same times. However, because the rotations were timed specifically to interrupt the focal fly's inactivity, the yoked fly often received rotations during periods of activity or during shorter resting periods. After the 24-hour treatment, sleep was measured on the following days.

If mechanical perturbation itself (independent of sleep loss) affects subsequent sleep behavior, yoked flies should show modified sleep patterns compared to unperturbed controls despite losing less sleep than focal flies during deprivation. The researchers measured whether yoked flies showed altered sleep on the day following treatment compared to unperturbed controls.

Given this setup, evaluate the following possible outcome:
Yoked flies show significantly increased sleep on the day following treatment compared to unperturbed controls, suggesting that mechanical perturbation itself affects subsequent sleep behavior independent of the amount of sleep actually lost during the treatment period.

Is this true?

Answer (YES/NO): NO